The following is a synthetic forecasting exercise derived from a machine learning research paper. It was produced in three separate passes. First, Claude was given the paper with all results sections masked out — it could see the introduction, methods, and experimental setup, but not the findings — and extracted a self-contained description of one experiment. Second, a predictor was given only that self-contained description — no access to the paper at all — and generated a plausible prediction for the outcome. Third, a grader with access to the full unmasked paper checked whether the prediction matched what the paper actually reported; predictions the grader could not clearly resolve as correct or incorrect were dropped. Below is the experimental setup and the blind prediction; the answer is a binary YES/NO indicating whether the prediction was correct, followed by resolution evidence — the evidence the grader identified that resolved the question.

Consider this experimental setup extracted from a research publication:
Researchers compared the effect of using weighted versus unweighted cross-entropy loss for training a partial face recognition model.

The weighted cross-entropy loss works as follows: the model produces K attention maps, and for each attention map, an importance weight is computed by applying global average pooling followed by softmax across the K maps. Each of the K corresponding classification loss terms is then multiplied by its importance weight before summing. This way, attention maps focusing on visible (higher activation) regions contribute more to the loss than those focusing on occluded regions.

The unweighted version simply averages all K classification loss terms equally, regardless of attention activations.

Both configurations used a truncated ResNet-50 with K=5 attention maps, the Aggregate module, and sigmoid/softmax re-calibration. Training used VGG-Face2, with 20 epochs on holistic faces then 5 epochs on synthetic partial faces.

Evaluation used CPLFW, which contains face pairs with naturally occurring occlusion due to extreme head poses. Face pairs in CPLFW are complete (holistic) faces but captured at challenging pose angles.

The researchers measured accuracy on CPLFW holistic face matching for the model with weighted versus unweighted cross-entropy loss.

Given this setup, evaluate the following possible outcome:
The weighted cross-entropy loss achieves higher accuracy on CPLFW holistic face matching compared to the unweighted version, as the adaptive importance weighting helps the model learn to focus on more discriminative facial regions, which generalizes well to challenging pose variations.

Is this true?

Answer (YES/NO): YES